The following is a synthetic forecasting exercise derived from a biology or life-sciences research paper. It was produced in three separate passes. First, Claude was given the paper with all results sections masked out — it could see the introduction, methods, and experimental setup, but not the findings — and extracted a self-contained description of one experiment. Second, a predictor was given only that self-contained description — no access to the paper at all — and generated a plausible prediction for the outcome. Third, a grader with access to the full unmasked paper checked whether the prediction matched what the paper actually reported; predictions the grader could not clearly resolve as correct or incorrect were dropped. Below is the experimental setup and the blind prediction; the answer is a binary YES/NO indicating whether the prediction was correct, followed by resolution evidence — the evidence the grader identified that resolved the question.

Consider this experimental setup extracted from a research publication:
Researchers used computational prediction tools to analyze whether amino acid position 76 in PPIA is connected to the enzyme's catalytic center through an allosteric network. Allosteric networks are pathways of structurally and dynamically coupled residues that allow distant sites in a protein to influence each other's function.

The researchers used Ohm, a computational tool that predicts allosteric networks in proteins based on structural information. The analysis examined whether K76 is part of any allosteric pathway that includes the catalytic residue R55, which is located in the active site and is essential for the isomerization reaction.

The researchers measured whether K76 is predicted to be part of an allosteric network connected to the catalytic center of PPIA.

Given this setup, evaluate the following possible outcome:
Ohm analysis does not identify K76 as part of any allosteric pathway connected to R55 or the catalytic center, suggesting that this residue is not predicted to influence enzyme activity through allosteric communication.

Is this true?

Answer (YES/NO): NO